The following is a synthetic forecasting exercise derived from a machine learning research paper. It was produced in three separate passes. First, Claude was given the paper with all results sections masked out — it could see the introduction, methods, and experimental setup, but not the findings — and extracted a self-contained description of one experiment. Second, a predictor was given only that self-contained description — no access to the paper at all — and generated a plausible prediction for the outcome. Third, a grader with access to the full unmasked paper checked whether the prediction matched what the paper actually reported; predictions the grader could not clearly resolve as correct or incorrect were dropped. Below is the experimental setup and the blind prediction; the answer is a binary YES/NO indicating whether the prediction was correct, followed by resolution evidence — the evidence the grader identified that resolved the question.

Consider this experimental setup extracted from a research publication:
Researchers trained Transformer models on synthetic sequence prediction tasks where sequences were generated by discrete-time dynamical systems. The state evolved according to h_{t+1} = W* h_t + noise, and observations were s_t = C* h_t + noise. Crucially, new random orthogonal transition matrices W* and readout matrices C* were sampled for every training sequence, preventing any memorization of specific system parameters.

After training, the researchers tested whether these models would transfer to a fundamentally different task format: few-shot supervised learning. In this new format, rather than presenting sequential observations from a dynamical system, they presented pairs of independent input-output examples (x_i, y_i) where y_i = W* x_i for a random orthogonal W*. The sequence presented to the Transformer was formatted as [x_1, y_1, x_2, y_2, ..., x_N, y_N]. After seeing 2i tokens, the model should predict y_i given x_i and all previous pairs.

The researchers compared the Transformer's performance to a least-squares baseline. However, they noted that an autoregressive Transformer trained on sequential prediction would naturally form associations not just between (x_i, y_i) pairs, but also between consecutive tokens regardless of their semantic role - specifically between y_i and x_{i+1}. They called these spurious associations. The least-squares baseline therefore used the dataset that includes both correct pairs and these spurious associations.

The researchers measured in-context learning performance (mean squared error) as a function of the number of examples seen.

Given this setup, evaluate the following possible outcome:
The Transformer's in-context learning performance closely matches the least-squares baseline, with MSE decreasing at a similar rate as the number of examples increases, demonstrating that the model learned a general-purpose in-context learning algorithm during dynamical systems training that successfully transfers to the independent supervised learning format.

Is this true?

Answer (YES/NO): YES